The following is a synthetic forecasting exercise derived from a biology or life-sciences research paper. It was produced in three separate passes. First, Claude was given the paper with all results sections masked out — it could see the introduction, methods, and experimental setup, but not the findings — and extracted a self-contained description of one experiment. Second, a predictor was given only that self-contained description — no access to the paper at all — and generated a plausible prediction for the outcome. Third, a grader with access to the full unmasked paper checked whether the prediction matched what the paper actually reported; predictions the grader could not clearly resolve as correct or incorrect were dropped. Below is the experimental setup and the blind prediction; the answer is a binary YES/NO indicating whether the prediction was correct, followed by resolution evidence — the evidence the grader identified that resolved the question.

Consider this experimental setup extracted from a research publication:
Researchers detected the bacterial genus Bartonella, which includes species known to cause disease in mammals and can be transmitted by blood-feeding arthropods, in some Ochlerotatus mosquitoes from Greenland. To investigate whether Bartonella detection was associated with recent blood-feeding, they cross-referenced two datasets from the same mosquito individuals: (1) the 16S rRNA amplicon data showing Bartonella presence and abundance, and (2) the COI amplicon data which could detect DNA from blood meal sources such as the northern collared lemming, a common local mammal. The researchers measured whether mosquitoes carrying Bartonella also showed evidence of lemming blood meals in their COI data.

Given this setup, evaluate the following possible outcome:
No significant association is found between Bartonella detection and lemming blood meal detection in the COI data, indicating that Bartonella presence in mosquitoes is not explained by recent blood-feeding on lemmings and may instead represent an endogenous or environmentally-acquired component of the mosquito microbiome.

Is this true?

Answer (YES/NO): NO